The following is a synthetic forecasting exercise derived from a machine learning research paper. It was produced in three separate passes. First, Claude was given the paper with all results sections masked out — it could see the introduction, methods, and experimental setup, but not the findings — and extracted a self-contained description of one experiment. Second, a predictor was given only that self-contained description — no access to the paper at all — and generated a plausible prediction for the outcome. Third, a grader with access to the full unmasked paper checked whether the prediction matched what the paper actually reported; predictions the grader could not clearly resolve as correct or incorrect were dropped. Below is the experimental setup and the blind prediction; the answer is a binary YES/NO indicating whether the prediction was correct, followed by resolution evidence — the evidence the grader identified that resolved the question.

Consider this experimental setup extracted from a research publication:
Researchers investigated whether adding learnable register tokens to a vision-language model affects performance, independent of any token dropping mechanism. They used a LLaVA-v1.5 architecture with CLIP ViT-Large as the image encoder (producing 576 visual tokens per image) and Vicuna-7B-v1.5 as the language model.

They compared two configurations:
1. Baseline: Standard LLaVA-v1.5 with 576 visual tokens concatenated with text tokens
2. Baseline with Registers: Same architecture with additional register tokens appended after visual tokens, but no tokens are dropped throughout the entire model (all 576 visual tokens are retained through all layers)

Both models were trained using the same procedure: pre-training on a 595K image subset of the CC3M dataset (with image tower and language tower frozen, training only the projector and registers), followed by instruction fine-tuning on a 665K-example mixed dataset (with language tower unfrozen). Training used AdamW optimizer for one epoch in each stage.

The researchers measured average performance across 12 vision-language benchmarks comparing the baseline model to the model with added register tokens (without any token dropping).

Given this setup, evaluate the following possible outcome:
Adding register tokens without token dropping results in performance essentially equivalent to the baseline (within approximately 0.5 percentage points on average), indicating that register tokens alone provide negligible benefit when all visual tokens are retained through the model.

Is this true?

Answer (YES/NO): NO